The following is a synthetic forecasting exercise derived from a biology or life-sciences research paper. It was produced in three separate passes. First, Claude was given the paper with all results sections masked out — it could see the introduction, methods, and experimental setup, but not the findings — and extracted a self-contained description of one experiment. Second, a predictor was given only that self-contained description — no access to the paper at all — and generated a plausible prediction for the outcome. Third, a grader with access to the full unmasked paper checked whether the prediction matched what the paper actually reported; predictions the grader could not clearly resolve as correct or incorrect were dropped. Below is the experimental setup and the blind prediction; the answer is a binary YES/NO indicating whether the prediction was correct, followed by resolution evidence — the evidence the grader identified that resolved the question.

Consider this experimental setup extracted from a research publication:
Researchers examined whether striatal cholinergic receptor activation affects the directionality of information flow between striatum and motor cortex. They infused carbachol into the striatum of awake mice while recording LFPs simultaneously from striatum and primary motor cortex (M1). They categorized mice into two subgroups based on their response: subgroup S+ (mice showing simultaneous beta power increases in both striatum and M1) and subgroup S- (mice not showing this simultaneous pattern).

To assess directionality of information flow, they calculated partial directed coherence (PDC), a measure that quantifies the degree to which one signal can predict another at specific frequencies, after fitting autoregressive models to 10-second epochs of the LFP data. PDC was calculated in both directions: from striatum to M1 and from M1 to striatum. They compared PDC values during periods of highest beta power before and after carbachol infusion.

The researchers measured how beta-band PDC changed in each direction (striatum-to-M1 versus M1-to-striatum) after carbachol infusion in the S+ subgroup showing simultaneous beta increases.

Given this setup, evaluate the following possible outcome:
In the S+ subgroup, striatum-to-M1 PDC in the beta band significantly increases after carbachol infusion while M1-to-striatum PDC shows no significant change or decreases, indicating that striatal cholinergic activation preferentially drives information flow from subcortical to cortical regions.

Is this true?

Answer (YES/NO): YES